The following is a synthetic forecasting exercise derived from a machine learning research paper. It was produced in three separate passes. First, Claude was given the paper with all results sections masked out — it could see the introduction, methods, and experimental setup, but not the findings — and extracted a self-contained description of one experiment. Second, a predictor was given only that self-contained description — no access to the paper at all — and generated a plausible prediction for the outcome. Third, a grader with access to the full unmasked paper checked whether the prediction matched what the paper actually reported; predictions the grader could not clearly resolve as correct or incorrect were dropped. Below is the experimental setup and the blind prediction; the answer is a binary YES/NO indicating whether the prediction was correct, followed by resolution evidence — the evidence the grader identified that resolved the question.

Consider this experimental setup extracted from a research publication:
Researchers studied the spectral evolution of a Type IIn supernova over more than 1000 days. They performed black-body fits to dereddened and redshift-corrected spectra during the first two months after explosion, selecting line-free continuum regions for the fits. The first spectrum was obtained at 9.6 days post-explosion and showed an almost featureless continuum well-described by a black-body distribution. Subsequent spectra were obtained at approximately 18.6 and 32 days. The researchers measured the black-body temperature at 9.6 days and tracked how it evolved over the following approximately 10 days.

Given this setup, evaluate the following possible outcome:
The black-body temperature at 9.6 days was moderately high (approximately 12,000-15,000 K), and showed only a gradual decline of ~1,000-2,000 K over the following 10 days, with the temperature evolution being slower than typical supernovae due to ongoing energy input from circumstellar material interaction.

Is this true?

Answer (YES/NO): NO